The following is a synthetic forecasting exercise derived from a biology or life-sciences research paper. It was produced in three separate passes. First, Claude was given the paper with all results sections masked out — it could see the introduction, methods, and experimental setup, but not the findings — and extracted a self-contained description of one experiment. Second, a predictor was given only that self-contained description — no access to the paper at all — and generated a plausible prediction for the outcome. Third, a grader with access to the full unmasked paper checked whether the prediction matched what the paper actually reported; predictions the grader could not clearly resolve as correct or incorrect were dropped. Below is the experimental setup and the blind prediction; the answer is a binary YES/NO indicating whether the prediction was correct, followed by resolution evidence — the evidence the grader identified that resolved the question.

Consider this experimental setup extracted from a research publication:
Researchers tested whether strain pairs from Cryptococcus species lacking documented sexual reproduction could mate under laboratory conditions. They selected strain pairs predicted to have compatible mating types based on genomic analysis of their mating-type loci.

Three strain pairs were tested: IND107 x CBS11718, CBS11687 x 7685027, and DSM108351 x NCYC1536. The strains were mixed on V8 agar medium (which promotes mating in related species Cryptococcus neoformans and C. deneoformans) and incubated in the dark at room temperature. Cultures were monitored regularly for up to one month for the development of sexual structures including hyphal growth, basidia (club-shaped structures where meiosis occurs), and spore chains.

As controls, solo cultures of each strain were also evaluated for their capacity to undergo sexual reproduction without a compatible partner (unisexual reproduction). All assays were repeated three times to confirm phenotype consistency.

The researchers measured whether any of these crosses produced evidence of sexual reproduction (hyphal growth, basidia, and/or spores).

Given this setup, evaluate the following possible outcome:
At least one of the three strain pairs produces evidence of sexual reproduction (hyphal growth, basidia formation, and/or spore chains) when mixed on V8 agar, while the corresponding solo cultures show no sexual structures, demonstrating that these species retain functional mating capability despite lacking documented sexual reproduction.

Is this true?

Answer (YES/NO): YES